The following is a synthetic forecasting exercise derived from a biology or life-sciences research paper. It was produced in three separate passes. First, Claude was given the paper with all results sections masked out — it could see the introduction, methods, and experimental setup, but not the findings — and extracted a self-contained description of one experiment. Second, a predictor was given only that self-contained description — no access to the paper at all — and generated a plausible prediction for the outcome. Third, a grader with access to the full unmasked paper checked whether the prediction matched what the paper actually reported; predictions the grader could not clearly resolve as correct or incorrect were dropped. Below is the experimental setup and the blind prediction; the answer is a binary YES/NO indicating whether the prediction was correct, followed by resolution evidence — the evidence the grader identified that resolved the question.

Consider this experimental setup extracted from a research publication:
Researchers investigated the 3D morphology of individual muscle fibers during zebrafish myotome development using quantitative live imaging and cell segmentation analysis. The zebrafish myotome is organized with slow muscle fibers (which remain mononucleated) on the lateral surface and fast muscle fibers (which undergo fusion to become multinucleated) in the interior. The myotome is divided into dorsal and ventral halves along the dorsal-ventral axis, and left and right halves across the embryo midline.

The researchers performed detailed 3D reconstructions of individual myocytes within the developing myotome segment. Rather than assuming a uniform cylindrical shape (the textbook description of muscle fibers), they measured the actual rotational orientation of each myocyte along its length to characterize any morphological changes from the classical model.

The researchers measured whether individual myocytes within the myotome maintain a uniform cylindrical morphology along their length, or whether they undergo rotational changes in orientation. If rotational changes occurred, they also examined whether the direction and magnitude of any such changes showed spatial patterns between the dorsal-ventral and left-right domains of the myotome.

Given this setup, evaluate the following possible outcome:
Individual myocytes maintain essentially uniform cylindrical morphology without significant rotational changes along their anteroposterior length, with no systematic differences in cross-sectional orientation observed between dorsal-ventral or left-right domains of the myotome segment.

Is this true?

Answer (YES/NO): NO